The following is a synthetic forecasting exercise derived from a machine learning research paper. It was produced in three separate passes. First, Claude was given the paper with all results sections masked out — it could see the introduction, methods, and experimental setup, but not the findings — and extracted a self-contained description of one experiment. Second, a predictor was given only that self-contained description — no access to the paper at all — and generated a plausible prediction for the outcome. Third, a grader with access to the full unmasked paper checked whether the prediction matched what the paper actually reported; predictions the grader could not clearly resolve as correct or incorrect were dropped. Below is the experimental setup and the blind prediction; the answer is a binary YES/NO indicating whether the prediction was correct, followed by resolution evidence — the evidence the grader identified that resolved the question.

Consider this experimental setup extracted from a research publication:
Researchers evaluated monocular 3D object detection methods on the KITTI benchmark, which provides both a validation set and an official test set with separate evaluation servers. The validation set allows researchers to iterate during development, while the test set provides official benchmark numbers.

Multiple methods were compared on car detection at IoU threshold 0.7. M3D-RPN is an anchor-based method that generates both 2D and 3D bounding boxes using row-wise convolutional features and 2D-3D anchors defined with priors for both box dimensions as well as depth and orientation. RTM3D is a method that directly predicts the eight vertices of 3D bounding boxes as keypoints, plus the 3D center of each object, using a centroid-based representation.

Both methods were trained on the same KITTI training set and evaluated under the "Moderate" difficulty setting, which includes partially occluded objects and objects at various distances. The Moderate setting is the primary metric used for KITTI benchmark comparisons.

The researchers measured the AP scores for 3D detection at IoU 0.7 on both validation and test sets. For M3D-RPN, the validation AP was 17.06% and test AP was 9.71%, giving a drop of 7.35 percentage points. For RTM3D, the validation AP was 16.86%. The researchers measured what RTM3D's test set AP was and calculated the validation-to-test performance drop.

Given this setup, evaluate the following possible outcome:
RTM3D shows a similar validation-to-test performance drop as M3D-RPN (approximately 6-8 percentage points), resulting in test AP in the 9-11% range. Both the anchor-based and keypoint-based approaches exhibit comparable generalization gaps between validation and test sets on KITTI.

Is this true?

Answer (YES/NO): YES